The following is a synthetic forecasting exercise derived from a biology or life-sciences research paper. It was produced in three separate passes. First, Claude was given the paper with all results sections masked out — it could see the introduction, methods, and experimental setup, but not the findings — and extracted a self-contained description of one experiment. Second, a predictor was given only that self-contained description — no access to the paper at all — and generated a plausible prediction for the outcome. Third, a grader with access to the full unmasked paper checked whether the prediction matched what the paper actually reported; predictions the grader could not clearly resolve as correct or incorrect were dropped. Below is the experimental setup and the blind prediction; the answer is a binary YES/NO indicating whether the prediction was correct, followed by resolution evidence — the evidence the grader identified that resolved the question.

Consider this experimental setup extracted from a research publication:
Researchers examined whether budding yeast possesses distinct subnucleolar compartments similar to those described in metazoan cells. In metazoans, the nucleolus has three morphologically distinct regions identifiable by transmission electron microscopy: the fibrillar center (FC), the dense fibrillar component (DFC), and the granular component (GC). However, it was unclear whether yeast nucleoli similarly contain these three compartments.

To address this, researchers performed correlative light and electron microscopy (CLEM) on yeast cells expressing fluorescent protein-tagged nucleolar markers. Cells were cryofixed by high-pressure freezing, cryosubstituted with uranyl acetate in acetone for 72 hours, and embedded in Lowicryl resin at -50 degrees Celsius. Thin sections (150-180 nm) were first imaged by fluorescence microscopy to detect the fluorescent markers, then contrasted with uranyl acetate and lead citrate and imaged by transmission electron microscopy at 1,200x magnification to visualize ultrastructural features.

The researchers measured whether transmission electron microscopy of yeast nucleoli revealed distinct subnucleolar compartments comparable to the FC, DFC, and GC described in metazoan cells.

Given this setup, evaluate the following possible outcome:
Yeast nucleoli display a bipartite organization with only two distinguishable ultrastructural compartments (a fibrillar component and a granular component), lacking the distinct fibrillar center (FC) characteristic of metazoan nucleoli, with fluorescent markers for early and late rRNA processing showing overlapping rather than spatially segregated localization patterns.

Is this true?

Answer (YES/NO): NO